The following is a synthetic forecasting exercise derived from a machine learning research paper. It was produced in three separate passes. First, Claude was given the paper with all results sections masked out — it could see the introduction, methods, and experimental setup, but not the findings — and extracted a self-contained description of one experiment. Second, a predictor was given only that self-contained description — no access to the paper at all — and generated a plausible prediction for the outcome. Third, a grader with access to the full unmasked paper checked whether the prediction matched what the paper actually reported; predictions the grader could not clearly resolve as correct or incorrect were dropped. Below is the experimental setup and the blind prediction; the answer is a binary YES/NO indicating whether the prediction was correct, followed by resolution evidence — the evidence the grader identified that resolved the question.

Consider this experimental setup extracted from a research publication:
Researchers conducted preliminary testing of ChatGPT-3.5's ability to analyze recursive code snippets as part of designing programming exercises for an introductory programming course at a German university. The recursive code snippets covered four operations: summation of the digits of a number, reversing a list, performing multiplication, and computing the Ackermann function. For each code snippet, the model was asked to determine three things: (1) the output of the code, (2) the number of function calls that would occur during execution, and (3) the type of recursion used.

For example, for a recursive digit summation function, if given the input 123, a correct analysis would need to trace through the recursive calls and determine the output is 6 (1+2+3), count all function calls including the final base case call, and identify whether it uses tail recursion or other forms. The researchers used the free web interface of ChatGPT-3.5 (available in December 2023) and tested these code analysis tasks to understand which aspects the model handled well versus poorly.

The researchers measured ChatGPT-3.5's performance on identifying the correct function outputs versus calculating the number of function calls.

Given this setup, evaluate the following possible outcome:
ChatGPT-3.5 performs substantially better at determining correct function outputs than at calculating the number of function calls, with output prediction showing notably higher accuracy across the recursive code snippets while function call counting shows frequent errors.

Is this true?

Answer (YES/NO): YES